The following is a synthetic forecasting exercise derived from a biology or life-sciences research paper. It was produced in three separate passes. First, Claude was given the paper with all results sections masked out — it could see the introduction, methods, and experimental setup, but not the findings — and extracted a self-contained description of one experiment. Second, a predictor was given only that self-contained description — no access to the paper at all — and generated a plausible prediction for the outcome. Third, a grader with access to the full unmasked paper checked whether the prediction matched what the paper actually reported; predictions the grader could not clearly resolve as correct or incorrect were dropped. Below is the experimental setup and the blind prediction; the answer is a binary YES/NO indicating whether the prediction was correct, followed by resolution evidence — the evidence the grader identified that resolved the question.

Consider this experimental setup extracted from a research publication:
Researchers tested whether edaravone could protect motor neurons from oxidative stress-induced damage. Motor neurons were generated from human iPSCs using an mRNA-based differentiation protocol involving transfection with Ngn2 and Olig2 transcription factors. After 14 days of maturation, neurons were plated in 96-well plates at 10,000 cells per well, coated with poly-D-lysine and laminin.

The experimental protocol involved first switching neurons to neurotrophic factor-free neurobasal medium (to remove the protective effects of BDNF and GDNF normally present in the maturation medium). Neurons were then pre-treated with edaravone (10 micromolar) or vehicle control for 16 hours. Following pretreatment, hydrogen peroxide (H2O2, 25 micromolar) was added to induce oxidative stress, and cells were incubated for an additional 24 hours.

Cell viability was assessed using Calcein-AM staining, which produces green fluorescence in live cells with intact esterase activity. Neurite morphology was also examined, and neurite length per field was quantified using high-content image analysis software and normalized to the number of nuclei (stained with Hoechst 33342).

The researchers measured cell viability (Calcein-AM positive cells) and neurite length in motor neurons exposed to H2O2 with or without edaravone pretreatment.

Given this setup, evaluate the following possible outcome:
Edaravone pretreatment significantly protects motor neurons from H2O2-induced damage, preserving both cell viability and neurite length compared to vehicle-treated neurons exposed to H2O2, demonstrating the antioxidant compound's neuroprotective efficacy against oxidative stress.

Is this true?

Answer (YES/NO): YES